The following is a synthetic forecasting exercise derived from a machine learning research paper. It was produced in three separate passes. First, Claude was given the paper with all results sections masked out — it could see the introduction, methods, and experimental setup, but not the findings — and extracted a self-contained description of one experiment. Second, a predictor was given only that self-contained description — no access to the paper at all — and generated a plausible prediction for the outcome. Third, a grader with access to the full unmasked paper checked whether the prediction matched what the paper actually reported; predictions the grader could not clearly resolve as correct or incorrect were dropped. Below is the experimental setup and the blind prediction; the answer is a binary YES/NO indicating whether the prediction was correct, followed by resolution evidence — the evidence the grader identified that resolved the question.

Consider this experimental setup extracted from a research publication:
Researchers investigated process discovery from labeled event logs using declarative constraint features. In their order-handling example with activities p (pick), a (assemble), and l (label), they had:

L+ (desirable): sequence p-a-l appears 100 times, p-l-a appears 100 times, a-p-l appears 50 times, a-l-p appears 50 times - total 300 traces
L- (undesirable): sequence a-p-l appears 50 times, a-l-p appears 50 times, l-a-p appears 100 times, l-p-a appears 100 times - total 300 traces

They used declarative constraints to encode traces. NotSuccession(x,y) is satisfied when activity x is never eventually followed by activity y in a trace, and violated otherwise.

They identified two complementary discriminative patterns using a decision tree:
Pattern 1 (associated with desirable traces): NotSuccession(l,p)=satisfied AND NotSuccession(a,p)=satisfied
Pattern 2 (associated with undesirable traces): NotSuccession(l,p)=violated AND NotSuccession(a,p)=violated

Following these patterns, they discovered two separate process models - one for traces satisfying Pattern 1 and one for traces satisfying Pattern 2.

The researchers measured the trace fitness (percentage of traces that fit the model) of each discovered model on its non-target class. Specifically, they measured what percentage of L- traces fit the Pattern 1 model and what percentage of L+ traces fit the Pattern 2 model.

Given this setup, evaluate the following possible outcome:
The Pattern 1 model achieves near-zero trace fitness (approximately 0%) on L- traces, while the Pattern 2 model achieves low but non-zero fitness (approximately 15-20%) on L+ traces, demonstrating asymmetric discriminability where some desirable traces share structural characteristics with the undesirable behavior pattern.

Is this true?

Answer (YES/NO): NO